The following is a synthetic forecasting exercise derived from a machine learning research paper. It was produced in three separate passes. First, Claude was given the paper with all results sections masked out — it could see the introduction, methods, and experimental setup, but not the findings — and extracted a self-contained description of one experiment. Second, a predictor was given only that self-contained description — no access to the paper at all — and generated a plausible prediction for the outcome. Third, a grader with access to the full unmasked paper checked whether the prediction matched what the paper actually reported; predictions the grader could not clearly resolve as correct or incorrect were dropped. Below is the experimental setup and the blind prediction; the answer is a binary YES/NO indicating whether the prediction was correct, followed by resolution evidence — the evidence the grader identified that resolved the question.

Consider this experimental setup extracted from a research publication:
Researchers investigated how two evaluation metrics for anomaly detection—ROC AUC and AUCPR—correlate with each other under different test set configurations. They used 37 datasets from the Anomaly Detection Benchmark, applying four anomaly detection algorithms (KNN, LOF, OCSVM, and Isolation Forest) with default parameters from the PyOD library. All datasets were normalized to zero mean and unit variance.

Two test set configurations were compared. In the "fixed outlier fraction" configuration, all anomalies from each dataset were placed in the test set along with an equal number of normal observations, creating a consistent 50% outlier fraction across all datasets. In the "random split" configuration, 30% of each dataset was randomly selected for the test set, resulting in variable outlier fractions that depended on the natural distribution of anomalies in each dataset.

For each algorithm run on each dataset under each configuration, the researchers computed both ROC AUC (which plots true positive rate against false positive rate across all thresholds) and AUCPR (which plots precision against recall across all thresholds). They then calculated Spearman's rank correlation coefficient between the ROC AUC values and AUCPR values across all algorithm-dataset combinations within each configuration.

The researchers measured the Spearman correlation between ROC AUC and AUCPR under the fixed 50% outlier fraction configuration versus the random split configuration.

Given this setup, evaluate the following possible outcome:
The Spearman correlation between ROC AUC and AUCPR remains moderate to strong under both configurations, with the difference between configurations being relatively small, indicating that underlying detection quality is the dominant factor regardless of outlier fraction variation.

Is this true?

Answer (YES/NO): NO